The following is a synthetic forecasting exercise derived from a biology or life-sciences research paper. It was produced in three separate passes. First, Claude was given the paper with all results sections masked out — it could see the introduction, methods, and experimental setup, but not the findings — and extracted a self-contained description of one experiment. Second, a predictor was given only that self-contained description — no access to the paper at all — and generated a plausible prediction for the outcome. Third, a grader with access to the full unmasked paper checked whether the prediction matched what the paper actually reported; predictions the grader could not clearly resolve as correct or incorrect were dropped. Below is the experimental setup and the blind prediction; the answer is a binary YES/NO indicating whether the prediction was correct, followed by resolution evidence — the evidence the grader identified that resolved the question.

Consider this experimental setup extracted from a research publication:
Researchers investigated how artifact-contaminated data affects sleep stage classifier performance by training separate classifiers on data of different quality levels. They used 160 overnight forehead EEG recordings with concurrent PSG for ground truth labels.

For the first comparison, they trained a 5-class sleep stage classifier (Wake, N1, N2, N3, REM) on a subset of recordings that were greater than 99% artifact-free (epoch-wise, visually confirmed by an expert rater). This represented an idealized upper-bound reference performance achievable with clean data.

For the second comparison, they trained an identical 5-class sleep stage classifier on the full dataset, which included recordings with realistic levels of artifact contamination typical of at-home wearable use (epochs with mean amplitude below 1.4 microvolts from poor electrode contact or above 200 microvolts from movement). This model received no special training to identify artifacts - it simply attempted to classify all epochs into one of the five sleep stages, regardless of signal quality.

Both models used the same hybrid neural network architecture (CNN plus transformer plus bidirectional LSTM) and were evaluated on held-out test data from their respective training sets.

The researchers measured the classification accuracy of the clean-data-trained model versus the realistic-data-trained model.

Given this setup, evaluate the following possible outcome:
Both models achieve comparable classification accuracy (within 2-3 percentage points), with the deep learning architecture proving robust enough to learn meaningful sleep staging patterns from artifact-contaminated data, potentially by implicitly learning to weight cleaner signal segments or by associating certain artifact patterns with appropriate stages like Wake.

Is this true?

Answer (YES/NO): NO